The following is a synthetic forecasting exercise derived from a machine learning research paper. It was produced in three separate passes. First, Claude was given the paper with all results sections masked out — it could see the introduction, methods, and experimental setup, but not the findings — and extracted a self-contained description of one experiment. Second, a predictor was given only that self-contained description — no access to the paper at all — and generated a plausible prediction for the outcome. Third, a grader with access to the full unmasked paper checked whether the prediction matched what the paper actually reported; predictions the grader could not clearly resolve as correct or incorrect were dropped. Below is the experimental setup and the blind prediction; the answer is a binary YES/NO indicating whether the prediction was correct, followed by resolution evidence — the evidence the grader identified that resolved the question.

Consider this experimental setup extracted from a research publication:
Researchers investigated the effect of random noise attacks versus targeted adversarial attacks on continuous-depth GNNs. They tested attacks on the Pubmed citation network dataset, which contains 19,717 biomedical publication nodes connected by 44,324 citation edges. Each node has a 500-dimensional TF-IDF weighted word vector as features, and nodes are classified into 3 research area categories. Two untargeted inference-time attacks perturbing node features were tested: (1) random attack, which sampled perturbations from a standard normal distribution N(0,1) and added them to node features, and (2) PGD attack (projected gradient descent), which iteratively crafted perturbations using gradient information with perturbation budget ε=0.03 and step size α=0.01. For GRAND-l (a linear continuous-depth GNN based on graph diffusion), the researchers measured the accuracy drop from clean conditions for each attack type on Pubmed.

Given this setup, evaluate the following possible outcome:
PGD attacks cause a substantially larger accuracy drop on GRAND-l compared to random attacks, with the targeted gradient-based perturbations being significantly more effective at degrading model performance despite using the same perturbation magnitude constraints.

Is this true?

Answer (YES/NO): NO